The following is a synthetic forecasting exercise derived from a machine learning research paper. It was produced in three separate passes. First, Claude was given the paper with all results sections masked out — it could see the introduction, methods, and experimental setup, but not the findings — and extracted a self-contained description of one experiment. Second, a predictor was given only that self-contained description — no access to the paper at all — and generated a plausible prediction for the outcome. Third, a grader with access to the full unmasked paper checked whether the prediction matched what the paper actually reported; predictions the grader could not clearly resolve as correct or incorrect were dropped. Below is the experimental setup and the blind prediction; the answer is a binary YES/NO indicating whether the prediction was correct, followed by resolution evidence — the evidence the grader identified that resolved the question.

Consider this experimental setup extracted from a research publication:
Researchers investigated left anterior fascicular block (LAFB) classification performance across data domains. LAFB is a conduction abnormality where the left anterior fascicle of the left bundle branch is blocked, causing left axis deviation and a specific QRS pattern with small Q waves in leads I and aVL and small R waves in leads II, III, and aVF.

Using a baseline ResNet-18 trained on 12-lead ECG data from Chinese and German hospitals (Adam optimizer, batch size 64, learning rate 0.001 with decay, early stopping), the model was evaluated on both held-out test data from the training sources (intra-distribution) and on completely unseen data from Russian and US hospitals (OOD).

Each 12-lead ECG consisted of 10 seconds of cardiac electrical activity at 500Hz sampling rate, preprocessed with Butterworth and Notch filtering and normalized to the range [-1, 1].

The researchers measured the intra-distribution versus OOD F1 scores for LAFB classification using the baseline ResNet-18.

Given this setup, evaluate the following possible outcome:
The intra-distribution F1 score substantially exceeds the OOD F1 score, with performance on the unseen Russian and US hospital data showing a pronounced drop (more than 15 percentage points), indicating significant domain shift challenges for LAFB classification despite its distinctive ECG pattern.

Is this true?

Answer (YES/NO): YES